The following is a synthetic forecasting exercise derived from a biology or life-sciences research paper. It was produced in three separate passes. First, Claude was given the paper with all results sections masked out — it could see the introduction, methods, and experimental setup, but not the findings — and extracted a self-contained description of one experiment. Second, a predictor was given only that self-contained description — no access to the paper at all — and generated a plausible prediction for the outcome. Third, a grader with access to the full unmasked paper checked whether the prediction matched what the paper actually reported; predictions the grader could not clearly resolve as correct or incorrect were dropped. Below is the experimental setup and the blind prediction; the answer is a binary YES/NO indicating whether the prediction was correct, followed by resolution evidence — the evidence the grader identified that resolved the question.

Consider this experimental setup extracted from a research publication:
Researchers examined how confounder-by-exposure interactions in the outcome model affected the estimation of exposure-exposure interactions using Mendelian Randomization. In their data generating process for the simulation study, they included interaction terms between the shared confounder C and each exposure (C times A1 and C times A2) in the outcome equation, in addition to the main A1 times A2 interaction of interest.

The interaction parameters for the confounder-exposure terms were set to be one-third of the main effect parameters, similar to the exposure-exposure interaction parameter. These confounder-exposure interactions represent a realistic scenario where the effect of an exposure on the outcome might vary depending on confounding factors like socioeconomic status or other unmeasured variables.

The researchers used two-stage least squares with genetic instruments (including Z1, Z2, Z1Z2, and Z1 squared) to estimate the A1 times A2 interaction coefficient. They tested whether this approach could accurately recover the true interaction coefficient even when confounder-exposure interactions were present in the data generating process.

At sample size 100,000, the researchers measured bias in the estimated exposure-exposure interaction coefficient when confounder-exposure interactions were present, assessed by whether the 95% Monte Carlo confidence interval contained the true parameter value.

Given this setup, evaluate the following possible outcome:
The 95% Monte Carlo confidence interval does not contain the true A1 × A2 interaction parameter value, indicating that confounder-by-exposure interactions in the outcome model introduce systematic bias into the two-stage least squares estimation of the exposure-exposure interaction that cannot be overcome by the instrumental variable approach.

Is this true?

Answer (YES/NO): NO